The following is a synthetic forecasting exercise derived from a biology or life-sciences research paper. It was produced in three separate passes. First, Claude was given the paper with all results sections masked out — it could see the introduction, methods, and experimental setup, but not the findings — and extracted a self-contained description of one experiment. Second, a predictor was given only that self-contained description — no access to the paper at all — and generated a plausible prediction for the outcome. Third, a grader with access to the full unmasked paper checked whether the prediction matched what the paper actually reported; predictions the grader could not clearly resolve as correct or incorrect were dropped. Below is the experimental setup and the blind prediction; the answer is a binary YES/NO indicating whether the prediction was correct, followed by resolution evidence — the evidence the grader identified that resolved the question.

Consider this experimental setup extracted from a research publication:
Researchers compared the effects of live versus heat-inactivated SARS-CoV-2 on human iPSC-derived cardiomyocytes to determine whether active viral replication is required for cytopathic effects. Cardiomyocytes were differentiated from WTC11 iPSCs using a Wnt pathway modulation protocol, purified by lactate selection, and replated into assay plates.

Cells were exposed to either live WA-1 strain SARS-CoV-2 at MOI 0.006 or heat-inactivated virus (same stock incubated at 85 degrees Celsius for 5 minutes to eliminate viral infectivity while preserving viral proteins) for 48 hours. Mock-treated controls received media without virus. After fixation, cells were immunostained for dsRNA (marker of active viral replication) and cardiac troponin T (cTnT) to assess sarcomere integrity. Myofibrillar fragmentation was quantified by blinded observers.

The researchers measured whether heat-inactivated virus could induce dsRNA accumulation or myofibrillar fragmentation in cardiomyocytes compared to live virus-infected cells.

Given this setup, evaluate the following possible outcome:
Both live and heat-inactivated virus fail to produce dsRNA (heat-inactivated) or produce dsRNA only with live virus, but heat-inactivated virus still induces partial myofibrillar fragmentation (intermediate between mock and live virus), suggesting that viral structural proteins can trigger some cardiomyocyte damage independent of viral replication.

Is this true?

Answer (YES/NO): NO